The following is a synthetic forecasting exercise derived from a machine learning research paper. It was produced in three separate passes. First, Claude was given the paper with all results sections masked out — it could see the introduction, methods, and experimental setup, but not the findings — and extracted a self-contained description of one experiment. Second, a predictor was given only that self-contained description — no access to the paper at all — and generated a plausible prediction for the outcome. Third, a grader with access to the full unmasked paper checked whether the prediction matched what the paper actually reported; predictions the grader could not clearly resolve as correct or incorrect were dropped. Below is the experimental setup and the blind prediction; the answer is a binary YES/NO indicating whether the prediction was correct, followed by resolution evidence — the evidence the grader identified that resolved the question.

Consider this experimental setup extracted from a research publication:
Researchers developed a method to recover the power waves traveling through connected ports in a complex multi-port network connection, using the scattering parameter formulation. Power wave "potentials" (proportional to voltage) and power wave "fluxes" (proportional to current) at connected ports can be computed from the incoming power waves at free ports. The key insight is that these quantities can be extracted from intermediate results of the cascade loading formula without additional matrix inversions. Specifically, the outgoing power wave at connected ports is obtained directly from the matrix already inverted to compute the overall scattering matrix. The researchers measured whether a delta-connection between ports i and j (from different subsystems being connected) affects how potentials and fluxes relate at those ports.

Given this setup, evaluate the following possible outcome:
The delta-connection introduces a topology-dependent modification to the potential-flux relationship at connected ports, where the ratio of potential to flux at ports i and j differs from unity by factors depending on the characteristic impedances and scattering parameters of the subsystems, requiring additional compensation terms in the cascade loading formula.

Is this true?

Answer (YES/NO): NO